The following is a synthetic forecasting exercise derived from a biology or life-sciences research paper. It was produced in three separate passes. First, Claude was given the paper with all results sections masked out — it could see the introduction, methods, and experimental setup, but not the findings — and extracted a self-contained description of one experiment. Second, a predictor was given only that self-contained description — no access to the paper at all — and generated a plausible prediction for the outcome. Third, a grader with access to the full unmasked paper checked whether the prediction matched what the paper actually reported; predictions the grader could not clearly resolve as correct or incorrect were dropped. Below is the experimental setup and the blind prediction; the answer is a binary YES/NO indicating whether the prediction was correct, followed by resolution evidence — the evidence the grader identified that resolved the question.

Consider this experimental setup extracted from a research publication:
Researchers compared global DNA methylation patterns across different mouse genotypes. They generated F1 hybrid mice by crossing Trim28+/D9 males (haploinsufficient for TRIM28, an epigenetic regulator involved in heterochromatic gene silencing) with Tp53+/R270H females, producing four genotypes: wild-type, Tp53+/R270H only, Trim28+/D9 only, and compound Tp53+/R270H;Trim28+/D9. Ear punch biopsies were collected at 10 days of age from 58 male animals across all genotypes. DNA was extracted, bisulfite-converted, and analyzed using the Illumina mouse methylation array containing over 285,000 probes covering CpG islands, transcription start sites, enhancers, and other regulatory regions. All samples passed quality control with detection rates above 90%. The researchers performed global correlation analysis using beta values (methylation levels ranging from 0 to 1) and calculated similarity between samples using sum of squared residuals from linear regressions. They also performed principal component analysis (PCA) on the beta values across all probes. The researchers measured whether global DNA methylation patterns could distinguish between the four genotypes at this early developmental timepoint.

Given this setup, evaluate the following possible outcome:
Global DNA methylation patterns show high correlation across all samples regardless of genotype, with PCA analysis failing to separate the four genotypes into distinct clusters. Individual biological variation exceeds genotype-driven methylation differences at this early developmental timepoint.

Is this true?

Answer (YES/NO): NO